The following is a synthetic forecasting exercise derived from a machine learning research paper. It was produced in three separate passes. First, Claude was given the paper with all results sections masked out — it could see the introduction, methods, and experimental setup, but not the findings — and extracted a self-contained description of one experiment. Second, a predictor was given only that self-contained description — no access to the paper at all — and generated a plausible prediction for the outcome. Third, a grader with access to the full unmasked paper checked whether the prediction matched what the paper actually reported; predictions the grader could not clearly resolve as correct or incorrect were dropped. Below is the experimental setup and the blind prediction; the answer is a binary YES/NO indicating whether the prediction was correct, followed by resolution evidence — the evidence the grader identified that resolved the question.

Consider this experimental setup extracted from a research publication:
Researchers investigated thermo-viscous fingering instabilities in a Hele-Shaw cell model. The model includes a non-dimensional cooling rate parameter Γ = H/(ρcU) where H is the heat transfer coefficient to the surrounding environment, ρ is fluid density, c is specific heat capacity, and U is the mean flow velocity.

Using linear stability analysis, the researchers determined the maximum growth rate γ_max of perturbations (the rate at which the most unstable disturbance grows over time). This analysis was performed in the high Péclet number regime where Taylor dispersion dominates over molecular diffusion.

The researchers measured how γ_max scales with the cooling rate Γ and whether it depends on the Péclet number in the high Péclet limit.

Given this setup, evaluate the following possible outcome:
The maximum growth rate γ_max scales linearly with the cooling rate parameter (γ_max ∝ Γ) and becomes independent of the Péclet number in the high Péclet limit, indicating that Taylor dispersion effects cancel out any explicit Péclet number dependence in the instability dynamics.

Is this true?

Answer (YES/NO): YES